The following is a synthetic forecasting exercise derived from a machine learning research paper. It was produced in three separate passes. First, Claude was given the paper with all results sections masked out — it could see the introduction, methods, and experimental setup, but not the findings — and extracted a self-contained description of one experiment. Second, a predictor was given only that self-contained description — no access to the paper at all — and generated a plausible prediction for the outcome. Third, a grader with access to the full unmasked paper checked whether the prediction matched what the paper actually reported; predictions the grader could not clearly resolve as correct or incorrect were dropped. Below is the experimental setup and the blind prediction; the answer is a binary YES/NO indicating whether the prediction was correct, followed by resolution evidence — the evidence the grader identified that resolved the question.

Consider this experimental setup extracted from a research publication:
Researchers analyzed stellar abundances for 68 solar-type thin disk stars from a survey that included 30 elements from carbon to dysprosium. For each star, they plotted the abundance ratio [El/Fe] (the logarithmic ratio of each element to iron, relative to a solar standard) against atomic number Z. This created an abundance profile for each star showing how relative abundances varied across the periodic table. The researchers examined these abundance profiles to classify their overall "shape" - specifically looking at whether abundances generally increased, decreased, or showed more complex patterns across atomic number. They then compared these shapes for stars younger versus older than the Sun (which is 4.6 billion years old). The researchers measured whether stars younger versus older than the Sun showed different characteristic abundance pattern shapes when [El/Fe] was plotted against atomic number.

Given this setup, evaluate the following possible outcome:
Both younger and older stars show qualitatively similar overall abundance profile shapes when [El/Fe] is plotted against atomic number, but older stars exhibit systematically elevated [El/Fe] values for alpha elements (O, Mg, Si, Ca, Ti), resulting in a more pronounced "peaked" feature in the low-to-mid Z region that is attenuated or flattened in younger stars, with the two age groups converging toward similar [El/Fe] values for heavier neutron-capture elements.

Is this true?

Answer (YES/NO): NO